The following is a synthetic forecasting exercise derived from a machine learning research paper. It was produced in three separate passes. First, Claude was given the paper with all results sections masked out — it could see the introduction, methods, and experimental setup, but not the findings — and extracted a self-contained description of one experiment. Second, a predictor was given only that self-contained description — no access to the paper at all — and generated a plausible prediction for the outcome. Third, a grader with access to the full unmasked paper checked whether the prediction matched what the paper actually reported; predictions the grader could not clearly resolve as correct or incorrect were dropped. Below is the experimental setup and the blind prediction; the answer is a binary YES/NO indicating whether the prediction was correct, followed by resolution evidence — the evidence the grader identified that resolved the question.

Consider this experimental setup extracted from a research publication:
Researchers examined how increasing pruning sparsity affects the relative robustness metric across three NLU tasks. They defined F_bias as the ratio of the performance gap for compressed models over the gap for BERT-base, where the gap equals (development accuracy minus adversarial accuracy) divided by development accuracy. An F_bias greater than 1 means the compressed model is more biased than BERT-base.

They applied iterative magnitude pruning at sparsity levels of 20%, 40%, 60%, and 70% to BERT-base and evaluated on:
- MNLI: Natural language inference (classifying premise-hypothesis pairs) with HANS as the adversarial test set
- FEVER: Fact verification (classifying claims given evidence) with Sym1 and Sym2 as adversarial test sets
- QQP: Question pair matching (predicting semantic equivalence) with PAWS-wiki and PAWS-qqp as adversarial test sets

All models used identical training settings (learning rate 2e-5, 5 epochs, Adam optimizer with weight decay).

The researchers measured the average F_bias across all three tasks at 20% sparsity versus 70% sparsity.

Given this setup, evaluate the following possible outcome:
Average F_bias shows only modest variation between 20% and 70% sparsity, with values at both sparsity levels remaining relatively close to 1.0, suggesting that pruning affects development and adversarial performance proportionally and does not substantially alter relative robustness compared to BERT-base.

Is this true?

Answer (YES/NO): NO